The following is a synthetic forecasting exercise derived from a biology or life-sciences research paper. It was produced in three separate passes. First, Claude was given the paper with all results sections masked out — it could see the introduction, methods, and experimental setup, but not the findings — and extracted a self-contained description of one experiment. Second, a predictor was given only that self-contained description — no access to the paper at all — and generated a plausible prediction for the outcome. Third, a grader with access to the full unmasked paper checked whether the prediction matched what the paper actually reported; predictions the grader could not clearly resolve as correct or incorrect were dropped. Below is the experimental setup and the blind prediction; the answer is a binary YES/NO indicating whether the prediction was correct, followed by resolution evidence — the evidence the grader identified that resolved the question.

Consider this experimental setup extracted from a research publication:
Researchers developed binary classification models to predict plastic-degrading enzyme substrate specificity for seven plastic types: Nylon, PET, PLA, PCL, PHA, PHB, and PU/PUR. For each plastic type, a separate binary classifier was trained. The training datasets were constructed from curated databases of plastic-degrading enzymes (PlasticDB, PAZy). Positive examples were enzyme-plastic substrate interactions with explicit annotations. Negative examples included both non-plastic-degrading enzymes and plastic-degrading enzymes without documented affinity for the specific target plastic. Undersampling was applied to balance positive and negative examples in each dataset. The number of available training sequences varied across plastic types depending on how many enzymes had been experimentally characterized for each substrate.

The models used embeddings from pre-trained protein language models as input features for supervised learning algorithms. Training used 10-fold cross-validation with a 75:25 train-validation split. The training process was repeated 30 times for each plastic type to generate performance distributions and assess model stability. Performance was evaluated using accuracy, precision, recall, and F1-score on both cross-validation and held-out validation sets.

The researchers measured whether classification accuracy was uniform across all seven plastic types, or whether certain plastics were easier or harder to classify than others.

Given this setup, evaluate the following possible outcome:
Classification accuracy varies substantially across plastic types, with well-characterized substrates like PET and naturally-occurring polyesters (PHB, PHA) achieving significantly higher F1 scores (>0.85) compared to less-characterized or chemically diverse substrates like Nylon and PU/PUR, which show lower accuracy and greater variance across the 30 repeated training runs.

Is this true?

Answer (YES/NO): NO